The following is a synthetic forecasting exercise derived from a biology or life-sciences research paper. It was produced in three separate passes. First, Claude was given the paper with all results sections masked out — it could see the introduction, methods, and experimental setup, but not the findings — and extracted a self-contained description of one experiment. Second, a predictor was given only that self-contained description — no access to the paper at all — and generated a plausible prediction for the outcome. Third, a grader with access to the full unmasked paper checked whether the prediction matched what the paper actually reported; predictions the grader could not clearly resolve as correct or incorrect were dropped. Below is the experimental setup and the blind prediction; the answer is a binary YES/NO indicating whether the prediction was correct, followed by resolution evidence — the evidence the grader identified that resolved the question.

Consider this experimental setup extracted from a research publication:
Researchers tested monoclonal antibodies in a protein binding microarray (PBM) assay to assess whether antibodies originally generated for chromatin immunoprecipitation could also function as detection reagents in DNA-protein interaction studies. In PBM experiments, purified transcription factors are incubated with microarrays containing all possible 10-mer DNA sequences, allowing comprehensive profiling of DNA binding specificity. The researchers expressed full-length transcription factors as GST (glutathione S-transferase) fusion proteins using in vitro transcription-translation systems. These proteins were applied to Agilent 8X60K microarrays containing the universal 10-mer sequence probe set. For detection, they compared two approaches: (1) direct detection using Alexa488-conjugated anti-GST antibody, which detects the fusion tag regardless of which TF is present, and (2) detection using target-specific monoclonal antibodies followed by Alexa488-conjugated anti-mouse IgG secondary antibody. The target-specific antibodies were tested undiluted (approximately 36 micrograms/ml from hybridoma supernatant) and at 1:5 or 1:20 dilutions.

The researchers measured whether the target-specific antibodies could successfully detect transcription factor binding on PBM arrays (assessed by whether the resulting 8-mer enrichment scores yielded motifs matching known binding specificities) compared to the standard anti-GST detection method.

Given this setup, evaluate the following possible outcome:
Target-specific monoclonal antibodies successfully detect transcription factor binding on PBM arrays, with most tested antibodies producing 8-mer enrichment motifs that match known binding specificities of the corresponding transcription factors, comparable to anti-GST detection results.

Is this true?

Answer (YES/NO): NO